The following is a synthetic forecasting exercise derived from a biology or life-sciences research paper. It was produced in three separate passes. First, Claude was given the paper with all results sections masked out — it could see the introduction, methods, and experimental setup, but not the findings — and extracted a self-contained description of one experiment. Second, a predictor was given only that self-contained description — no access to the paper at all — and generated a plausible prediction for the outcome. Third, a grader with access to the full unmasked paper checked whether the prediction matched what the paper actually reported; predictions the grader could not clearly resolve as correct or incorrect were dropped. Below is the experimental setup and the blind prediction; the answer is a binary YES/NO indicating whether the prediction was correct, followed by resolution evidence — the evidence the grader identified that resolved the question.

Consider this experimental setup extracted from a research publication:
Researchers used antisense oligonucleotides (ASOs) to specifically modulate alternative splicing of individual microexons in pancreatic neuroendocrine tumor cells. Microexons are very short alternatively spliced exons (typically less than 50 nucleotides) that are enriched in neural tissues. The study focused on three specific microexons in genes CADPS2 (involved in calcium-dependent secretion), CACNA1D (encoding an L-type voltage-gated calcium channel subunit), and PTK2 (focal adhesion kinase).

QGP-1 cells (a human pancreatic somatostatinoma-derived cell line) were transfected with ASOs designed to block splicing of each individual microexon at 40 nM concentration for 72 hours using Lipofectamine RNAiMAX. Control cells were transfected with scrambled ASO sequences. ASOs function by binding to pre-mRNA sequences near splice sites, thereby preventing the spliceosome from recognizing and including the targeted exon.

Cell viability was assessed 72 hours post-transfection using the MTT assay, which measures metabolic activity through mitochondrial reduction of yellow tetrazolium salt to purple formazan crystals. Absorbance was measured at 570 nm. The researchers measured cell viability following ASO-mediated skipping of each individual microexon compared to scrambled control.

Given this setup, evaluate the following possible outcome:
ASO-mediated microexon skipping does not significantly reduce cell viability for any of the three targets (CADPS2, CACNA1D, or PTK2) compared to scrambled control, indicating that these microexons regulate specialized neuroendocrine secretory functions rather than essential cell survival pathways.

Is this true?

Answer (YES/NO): NO